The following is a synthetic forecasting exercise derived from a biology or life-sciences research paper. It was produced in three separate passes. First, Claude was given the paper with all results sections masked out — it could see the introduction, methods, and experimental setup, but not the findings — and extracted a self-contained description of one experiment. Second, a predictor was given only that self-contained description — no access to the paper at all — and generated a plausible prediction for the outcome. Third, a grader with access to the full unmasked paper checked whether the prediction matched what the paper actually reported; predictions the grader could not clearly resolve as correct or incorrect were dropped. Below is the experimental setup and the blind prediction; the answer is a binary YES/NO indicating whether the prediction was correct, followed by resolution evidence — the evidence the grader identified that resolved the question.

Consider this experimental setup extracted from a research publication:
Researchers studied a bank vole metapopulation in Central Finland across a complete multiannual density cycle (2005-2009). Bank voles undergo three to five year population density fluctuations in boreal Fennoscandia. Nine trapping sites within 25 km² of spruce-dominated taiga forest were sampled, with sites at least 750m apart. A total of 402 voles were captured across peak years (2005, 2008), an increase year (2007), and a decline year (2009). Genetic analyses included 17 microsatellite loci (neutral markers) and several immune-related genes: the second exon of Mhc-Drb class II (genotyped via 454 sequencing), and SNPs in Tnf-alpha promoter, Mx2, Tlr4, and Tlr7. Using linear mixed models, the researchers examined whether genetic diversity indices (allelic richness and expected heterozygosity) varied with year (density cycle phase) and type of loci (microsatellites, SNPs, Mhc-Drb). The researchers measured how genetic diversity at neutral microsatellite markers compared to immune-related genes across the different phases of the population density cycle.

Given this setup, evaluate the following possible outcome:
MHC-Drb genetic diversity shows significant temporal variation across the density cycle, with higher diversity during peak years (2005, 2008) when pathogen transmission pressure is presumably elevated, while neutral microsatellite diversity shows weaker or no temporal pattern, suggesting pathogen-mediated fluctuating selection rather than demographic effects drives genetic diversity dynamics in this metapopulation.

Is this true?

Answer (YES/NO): NO